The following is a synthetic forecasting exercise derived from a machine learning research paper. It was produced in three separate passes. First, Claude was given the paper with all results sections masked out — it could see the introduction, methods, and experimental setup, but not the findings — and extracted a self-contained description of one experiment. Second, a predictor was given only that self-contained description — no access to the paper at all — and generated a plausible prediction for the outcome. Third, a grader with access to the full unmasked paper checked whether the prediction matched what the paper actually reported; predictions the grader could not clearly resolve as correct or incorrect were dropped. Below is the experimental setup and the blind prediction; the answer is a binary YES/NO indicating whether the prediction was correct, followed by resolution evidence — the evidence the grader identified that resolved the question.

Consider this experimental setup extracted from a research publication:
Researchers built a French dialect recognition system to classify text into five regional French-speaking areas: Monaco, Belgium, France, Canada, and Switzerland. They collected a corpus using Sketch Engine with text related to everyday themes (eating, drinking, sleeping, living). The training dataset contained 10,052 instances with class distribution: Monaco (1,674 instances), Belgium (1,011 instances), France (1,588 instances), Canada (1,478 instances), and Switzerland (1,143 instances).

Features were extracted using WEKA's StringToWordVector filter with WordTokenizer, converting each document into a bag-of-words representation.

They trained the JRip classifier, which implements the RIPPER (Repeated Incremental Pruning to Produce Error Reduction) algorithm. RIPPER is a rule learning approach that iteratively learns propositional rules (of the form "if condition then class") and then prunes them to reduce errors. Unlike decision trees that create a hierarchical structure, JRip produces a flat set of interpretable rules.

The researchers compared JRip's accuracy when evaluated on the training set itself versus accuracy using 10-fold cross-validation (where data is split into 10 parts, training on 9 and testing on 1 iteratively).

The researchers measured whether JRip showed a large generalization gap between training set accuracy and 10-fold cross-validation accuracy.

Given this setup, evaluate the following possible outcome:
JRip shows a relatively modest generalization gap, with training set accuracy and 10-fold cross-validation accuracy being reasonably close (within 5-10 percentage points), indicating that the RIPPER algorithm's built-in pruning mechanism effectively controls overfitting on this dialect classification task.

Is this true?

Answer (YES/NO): NO